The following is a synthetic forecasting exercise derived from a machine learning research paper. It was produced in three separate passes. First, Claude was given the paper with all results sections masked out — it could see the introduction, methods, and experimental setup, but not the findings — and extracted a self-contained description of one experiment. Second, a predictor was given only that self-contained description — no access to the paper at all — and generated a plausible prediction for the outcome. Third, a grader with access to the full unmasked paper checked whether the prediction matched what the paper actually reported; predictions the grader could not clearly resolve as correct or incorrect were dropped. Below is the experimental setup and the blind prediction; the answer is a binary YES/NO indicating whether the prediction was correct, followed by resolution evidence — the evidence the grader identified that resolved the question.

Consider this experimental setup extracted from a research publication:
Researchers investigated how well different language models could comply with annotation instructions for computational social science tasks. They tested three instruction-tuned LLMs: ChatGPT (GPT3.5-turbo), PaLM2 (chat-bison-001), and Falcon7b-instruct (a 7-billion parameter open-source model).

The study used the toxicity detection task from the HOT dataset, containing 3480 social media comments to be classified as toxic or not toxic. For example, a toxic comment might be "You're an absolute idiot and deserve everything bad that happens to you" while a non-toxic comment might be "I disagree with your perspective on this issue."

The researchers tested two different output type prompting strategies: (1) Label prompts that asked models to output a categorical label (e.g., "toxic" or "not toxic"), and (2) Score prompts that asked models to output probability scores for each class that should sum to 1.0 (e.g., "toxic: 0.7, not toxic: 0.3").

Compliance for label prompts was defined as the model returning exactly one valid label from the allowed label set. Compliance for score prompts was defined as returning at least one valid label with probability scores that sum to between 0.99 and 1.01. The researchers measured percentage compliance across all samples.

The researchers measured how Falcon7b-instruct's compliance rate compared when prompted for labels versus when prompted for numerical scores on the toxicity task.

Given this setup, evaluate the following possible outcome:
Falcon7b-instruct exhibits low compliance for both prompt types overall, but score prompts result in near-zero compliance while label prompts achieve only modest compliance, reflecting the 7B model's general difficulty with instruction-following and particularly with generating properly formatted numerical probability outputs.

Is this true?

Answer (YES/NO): NO